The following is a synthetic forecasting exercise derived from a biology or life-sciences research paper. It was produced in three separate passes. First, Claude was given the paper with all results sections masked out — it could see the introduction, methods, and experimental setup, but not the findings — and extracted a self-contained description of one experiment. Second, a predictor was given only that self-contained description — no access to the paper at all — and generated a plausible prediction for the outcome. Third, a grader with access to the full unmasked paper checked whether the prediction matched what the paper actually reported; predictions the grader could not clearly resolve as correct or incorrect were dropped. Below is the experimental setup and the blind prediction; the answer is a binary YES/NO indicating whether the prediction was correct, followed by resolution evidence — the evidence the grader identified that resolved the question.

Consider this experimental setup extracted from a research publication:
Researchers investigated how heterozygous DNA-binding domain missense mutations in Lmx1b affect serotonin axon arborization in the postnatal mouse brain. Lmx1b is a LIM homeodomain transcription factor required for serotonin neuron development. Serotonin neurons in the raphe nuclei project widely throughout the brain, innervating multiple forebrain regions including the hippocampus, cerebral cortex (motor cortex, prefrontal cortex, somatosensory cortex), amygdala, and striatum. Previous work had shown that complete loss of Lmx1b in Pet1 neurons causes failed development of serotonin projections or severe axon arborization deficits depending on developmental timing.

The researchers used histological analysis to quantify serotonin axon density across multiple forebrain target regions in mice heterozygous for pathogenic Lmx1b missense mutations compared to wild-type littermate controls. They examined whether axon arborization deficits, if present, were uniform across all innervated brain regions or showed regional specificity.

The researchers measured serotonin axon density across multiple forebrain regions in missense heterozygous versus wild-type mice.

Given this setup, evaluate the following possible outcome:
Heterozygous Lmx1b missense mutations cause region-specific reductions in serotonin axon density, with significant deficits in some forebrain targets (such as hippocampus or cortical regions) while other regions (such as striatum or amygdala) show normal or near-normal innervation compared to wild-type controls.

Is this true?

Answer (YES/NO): YES